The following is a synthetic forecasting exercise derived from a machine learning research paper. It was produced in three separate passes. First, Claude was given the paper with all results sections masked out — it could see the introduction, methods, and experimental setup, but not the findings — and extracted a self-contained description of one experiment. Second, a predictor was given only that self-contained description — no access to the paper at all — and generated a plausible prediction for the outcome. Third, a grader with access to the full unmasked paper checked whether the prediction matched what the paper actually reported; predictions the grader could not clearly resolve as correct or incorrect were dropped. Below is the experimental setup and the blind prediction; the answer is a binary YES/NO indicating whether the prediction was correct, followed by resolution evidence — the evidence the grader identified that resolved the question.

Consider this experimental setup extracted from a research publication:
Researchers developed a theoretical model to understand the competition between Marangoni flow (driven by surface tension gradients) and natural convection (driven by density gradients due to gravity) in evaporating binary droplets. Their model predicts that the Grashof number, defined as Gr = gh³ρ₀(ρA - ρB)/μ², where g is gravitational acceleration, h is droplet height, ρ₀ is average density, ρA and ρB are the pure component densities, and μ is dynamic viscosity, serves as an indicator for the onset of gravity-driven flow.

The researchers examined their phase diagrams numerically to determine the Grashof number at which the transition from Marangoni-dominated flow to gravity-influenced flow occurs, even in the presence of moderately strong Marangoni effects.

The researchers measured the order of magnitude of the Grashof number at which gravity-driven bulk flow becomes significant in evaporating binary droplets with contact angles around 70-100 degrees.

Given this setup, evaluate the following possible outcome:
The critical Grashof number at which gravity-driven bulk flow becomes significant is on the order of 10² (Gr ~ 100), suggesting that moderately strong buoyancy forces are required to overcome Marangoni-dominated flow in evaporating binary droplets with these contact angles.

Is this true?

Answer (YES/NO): NO